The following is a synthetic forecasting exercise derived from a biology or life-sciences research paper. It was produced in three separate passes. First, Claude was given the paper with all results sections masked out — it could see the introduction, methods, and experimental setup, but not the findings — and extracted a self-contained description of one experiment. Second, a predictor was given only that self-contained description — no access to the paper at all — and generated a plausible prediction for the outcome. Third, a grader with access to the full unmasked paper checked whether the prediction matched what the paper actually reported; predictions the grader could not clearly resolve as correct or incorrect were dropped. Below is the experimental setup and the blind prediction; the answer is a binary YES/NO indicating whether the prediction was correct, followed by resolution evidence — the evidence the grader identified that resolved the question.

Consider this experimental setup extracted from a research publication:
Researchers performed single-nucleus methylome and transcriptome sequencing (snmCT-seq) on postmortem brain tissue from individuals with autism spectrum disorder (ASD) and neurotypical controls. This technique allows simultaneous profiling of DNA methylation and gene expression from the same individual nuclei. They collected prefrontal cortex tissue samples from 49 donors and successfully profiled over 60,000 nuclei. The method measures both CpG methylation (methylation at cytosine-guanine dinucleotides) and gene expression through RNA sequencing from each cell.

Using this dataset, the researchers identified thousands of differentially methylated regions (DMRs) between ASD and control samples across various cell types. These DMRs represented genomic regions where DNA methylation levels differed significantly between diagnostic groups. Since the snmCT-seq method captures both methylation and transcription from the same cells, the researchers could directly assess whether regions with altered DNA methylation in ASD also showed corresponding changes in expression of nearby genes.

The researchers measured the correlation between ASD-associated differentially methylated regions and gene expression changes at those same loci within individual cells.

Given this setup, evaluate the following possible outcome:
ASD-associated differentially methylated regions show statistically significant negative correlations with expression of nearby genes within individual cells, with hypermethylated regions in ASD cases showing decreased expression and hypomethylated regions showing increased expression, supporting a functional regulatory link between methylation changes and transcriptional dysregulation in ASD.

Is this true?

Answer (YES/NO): NO